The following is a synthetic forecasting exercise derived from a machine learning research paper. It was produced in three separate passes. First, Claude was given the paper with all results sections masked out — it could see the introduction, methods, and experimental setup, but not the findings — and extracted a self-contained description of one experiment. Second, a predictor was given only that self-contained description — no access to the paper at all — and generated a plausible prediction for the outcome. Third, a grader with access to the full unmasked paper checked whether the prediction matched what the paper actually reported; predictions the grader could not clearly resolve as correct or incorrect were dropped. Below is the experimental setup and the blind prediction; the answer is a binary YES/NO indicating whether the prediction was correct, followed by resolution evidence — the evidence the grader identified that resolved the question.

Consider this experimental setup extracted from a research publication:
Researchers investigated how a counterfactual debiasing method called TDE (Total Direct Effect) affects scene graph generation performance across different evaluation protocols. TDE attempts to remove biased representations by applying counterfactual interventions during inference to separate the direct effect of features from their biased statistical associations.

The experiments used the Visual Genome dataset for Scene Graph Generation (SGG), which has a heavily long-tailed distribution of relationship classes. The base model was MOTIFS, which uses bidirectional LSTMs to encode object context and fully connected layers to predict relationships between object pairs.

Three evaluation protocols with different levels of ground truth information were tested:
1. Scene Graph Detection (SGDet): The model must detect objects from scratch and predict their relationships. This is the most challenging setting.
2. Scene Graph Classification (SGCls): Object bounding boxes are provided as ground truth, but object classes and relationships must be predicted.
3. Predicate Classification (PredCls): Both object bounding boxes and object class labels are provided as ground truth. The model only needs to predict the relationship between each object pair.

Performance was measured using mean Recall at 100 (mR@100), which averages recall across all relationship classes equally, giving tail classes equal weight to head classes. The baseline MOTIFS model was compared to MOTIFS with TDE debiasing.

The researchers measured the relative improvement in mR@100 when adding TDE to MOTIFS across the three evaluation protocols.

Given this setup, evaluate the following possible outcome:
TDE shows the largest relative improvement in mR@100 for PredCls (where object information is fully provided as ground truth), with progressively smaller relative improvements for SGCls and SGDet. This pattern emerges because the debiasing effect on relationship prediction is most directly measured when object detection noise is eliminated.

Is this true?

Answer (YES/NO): YES